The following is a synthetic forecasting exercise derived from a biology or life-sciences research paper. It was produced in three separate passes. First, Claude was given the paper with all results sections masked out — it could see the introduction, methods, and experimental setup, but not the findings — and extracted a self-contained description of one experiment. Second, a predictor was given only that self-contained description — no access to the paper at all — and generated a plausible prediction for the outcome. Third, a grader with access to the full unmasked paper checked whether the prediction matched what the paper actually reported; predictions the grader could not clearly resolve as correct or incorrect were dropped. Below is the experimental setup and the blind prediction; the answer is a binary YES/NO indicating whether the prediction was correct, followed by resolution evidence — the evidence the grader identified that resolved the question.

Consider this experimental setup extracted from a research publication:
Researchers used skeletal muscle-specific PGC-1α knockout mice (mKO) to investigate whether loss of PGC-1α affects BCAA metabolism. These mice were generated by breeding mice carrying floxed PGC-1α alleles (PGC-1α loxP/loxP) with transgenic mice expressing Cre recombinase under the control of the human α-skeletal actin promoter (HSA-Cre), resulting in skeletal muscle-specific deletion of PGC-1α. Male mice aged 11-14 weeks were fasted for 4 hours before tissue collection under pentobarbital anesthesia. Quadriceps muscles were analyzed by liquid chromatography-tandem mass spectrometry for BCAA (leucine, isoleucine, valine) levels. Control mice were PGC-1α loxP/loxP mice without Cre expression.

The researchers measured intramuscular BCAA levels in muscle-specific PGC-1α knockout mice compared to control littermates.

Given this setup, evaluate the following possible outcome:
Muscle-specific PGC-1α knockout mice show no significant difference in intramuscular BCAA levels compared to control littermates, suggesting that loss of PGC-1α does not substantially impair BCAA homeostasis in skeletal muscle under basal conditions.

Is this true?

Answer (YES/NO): YES